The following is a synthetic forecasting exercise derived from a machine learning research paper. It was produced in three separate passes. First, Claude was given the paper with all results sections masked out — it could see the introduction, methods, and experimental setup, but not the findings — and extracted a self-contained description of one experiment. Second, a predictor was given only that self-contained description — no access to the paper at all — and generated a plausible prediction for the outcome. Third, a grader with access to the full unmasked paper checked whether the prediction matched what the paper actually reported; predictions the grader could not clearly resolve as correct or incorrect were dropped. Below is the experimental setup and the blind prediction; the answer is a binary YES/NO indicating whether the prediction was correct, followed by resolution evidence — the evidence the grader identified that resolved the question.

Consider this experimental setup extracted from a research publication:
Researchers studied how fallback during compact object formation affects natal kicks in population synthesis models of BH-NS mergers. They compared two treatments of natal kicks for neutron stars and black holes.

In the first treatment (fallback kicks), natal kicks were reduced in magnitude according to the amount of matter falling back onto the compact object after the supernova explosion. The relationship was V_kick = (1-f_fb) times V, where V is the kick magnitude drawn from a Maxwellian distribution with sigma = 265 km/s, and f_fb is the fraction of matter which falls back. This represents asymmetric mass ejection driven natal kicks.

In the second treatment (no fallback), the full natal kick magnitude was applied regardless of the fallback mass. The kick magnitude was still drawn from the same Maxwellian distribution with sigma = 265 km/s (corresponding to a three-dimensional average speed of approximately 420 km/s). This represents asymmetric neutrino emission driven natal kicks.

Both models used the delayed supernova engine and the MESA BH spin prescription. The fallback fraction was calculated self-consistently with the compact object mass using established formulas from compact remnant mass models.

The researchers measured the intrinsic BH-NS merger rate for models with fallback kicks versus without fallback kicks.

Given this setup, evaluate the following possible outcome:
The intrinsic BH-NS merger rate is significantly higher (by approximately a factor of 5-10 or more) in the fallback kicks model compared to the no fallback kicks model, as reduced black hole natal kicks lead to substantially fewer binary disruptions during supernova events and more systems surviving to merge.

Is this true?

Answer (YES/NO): YES